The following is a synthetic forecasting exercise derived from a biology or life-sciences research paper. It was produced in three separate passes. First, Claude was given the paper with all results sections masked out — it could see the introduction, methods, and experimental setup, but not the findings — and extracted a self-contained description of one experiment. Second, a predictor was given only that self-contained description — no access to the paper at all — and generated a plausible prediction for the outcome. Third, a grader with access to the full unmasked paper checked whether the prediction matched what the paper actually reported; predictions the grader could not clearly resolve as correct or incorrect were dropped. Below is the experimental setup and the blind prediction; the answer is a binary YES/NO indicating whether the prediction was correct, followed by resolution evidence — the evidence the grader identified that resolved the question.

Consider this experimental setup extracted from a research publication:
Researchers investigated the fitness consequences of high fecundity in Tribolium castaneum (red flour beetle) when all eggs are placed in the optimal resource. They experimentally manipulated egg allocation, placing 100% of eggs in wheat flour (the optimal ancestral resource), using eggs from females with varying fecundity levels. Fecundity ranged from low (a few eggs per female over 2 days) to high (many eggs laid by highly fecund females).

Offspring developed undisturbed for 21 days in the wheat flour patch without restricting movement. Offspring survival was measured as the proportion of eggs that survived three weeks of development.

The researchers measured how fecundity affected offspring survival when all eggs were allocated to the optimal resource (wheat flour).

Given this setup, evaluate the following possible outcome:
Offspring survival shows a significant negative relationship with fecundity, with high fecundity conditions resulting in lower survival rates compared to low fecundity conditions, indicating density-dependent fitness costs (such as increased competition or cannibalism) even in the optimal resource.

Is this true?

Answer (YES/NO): NO